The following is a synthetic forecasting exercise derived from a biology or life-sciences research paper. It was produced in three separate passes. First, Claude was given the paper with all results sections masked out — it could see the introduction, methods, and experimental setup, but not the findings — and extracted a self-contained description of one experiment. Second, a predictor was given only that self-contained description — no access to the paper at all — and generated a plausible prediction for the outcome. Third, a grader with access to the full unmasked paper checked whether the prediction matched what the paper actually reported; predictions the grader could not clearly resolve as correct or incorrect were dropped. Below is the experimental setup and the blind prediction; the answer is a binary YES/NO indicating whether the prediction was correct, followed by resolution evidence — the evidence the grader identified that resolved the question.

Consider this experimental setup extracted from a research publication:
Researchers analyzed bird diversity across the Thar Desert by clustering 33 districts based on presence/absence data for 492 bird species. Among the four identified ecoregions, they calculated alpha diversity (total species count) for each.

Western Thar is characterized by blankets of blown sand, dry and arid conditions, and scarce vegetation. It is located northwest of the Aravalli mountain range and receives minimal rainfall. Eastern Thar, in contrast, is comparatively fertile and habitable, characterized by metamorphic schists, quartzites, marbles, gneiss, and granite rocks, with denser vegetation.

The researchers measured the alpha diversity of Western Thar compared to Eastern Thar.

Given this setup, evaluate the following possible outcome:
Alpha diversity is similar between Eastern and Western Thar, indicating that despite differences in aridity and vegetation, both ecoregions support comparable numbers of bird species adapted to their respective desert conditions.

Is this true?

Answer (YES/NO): NO